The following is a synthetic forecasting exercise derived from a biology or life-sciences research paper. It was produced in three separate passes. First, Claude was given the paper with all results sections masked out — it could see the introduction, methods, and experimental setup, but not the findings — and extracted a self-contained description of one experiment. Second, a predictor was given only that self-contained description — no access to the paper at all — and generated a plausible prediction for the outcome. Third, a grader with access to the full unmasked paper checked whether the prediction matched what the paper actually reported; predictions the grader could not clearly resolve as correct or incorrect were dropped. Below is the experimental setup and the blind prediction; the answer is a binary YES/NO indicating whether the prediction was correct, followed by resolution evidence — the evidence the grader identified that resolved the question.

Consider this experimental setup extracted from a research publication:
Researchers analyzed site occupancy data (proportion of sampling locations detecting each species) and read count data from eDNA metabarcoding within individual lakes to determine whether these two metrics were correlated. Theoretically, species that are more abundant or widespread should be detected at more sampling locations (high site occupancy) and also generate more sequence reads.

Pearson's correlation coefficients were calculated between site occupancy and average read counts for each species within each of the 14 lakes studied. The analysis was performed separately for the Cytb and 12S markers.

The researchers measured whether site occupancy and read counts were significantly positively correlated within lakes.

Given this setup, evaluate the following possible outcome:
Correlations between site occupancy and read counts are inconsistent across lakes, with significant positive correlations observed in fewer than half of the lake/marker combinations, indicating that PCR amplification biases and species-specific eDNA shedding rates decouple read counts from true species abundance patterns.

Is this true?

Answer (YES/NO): NO